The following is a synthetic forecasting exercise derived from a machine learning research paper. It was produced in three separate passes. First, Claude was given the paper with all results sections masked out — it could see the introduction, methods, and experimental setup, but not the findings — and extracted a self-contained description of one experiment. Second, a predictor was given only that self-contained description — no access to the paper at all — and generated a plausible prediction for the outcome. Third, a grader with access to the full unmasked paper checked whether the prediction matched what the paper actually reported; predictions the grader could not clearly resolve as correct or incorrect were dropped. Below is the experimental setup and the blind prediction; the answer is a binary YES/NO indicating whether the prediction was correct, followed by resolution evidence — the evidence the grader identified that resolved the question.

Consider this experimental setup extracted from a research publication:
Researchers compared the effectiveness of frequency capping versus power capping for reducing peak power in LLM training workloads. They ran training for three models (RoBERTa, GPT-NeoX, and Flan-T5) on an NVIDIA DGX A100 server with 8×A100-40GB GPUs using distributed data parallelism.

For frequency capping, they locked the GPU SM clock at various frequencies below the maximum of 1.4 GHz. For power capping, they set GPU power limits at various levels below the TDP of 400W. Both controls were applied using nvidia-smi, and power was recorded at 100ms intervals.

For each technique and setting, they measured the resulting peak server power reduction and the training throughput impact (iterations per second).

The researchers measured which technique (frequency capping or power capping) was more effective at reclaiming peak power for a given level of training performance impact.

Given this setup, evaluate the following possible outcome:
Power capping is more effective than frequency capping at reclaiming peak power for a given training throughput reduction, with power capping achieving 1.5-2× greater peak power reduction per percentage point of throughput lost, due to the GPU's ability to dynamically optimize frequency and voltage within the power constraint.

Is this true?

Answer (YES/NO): NO